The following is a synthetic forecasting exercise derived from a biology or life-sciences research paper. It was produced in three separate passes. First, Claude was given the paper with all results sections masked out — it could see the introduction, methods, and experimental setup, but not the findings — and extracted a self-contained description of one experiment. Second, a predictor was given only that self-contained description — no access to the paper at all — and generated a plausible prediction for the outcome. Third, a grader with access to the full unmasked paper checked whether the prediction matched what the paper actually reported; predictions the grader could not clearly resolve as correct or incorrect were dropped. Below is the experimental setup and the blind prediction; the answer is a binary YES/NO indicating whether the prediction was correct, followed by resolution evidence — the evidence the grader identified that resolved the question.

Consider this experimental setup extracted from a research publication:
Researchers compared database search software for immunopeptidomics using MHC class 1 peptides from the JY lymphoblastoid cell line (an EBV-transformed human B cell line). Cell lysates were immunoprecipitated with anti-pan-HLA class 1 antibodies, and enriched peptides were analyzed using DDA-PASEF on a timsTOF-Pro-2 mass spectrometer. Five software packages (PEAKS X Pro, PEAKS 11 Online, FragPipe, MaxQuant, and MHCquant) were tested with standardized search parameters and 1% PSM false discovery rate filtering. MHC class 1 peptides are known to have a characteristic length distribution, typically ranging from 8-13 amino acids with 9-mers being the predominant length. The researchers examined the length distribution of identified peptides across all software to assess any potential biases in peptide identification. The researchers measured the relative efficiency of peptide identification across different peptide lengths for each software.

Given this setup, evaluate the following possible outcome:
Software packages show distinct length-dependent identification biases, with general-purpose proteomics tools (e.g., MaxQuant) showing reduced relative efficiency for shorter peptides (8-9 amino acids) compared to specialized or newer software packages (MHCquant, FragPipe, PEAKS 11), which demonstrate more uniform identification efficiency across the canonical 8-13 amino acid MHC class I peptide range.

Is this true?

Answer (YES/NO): NO